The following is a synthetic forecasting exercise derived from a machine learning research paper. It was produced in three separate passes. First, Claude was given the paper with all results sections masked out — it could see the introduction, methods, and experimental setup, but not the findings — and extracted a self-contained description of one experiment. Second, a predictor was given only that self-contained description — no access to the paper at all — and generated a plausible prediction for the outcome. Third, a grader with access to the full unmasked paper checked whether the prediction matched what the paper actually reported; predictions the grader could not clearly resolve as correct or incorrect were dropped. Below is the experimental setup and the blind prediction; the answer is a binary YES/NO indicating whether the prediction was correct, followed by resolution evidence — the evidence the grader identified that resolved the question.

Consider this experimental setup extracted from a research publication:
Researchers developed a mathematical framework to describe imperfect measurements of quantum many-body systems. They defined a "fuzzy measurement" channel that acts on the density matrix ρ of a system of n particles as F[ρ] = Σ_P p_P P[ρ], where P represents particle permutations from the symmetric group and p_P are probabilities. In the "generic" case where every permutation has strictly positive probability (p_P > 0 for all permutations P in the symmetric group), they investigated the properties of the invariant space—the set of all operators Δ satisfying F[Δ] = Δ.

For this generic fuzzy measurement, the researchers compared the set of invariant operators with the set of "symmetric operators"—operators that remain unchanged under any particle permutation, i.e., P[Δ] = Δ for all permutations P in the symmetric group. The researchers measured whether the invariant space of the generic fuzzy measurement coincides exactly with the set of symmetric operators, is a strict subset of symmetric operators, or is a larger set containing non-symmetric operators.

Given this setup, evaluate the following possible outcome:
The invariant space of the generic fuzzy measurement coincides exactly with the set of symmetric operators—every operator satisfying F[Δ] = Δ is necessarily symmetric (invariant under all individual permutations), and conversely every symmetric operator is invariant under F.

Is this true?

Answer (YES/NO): YES